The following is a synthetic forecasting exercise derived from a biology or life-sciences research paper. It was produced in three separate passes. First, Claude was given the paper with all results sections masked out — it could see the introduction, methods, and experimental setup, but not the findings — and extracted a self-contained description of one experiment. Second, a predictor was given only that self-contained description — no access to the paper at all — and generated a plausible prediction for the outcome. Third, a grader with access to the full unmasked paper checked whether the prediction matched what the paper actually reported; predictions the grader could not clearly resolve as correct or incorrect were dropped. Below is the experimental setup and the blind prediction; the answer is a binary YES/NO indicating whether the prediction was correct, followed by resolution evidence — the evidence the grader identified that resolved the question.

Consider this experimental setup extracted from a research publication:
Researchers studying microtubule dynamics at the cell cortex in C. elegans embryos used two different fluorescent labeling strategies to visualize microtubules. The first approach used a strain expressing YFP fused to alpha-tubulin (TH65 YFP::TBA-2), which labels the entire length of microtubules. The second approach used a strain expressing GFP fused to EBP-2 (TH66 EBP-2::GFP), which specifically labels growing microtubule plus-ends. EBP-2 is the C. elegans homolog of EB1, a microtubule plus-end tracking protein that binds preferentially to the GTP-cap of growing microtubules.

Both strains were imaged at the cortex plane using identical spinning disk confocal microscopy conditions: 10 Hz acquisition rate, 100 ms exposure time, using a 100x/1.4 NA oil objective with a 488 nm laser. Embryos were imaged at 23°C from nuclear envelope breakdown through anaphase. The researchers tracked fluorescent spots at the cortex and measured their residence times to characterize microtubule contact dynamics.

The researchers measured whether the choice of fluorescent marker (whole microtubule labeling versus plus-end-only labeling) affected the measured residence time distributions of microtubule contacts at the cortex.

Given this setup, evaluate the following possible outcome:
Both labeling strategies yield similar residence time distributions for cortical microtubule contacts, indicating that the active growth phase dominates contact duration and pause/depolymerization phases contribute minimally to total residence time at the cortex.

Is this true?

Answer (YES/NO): NO